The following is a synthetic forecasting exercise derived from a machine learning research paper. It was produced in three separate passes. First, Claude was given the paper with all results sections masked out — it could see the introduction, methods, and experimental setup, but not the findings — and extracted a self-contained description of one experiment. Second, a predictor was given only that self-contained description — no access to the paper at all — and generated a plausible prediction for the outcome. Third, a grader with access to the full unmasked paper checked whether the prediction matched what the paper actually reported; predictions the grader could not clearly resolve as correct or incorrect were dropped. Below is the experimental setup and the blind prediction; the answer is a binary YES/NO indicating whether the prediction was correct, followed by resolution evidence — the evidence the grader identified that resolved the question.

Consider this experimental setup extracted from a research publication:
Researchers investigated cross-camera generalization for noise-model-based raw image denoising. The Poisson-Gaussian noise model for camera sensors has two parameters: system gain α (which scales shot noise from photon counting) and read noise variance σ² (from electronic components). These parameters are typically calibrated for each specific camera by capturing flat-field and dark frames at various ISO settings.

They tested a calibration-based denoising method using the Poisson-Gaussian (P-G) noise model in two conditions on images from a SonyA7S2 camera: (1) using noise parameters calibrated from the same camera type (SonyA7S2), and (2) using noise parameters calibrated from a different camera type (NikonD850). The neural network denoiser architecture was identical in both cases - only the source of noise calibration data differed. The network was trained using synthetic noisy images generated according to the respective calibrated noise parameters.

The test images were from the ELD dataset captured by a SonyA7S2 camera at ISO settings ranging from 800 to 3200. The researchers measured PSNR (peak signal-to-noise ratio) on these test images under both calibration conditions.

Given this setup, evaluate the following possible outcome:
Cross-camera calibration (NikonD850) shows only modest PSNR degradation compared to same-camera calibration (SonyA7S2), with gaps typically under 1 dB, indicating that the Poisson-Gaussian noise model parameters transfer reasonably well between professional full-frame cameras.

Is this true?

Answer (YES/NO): NO